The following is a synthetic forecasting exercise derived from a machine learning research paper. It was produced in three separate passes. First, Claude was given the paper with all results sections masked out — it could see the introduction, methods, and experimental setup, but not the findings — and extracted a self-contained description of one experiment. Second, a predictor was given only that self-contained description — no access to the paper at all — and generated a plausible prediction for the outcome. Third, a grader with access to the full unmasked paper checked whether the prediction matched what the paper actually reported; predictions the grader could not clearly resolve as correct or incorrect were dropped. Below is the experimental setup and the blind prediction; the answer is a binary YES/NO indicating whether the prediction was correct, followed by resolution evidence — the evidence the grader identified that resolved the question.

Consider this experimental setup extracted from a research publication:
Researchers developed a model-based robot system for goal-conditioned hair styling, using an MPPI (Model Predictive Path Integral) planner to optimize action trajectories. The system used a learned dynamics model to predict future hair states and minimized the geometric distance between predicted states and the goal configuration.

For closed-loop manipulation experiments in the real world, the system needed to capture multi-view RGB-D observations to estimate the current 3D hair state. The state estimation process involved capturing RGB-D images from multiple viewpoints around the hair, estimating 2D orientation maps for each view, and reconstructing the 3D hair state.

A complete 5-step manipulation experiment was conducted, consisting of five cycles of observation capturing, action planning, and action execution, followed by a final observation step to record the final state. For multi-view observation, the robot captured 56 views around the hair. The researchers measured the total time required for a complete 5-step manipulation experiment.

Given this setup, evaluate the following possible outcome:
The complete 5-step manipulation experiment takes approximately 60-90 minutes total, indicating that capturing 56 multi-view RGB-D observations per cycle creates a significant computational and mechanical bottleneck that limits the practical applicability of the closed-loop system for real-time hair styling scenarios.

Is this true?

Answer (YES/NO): YES